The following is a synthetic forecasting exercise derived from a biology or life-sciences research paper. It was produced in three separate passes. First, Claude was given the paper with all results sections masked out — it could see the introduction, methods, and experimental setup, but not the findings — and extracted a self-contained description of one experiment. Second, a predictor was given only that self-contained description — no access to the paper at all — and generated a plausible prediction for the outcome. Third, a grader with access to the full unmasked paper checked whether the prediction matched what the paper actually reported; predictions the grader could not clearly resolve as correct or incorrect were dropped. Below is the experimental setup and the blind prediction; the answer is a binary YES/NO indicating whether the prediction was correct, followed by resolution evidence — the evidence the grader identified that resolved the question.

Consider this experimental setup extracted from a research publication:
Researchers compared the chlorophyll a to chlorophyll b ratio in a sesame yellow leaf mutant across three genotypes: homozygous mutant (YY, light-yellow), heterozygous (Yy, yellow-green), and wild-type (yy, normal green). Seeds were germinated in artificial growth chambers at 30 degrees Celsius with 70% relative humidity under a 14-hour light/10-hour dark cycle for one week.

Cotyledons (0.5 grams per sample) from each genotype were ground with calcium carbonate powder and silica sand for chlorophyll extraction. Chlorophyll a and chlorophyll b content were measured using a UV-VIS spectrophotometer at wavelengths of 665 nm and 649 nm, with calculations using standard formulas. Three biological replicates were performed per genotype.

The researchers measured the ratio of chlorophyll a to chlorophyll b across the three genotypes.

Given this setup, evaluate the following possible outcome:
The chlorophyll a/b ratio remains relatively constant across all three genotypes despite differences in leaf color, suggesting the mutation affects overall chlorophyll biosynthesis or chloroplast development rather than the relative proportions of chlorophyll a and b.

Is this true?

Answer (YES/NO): NO